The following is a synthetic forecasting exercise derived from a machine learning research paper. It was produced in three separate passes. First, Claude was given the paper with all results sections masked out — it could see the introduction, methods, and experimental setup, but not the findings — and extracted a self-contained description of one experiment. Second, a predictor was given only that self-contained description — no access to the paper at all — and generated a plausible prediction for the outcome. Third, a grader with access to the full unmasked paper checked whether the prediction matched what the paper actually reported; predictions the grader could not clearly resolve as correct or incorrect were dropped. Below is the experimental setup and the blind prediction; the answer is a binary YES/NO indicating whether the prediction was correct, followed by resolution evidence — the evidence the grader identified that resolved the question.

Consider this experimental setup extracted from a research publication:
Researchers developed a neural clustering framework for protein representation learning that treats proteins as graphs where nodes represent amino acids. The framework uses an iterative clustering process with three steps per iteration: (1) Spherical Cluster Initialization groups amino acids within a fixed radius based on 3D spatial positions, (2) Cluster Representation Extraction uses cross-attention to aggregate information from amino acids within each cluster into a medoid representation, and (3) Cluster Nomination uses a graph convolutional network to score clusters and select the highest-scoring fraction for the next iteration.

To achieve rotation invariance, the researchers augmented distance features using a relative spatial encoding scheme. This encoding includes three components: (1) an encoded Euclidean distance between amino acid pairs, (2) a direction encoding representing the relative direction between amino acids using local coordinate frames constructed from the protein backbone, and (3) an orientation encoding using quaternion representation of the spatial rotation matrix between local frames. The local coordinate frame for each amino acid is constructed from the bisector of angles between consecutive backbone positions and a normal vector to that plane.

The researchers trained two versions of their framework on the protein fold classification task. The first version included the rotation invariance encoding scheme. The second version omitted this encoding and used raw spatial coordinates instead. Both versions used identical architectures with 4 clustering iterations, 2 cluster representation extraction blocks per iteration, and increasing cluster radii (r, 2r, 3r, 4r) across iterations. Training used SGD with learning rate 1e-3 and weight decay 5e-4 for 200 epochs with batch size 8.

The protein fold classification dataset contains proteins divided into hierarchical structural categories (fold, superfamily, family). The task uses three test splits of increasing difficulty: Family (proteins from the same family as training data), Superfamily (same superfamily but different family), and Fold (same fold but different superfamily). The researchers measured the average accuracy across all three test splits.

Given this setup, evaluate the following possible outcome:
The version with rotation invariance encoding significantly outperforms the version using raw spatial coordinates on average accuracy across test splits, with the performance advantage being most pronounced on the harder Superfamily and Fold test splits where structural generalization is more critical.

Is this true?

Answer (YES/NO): YES